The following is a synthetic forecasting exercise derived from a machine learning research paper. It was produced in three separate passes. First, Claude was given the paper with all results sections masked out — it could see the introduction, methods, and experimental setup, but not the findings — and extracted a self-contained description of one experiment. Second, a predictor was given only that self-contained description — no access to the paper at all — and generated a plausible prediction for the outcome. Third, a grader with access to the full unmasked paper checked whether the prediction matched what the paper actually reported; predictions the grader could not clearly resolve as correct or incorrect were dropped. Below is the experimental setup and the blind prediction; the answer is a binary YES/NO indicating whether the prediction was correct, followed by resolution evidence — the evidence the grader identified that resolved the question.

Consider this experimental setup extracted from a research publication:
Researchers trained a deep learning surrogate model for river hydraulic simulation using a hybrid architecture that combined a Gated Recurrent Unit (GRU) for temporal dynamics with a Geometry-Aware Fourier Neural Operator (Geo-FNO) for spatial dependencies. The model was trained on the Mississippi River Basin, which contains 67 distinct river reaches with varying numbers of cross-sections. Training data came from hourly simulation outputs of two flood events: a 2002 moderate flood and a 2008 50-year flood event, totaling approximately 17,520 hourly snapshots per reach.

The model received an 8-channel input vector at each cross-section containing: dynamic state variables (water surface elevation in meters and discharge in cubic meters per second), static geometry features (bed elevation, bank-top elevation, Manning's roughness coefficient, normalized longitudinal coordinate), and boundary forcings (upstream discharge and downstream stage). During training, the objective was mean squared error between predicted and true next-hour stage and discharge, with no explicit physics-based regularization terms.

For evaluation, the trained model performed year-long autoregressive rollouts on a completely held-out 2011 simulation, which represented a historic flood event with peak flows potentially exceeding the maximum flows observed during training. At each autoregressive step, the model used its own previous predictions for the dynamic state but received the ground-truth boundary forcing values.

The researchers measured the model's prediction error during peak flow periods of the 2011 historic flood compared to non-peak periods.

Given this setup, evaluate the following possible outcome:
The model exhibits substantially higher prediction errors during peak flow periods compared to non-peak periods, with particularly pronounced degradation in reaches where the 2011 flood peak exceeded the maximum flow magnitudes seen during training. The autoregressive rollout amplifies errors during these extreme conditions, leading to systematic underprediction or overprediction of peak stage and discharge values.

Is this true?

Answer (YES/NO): NO